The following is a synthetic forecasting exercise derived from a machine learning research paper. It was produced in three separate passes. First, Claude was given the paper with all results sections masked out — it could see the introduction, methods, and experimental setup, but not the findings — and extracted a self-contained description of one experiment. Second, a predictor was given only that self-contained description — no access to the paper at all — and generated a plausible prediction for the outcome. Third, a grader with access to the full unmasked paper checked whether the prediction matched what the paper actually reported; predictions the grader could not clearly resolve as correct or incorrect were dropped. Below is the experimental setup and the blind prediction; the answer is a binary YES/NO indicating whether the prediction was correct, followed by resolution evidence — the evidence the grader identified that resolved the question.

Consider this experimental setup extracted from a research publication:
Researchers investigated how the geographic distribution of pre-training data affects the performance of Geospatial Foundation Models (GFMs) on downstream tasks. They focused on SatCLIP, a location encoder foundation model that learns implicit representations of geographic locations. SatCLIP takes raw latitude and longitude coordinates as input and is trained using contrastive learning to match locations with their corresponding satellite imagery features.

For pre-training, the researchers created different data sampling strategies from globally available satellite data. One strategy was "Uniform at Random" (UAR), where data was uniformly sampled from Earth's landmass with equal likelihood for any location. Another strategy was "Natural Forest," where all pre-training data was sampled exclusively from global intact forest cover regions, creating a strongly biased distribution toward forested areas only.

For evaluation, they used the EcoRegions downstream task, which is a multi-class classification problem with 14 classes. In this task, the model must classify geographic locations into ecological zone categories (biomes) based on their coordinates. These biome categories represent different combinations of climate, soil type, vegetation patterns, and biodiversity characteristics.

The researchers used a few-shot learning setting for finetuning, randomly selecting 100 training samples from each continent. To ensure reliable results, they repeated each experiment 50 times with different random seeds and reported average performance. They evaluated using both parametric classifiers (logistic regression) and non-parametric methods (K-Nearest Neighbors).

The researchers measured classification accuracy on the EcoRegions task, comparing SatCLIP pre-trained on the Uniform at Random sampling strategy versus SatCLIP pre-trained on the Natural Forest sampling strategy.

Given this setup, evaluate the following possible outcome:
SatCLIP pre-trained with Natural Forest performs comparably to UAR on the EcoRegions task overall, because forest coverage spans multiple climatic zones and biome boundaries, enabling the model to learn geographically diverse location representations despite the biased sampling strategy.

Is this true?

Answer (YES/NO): NO